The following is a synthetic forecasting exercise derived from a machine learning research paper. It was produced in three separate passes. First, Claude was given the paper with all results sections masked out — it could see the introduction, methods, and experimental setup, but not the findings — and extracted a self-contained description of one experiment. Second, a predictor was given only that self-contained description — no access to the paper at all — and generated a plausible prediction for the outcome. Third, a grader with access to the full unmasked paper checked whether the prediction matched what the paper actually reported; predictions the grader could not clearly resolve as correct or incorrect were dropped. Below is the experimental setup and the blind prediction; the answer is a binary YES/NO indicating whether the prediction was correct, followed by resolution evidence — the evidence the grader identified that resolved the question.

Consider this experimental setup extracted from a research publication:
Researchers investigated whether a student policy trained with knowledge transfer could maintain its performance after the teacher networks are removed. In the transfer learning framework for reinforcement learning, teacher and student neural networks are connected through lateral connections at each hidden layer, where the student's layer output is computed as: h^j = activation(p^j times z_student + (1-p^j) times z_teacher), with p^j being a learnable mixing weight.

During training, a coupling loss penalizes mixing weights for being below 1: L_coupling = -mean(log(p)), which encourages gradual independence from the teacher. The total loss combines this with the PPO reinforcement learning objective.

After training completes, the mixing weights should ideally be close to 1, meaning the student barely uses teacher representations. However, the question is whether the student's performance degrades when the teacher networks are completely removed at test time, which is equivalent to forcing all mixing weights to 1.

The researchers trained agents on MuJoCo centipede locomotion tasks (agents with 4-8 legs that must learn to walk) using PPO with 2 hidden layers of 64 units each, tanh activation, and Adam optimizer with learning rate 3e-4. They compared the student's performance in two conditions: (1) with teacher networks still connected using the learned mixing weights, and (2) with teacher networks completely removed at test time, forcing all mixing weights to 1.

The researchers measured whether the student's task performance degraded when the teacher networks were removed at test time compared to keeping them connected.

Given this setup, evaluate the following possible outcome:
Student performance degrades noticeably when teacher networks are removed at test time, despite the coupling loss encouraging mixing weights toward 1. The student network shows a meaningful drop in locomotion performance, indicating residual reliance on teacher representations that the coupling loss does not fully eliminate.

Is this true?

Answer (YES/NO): NO